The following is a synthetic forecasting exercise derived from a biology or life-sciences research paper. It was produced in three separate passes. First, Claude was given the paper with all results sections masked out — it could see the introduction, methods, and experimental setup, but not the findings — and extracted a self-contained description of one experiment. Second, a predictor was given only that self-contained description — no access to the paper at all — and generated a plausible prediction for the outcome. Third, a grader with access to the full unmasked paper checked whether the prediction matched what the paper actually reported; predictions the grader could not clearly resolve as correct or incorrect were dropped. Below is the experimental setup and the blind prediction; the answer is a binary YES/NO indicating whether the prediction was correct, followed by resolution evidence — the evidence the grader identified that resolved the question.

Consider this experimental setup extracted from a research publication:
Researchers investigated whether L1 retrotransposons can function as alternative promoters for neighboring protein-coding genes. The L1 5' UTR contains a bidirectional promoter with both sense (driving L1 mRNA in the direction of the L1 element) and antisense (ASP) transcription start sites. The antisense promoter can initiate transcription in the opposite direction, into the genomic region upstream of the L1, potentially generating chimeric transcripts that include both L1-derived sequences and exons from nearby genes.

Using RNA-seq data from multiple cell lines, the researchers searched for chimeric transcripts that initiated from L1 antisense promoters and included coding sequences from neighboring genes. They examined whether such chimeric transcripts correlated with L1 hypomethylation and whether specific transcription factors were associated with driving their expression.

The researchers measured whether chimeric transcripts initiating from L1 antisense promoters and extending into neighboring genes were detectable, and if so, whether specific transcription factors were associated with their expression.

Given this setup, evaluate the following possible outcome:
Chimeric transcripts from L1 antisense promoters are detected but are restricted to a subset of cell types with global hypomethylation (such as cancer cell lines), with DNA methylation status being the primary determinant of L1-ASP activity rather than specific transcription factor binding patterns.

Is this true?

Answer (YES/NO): NO